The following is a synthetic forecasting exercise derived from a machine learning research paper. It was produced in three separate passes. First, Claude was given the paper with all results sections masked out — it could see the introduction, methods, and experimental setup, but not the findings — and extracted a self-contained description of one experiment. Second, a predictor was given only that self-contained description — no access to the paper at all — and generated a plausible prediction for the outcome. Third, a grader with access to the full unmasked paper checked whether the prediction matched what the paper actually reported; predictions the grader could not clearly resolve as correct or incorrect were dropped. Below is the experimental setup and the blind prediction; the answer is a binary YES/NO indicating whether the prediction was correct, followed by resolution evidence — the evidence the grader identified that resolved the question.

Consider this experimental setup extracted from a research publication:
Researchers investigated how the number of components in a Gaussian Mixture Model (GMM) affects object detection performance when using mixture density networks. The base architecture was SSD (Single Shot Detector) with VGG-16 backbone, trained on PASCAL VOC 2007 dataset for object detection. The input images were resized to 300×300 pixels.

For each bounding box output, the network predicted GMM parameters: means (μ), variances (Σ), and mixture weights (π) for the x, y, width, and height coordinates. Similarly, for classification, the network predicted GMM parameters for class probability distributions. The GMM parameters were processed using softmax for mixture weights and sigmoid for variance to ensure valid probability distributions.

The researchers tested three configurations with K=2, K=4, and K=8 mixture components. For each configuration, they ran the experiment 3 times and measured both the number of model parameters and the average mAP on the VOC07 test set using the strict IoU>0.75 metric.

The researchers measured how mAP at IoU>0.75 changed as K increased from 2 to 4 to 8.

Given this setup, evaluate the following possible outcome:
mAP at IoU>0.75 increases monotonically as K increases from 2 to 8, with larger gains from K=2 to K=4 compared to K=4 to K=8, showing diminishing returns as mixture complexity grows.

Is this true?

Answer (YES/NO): NO